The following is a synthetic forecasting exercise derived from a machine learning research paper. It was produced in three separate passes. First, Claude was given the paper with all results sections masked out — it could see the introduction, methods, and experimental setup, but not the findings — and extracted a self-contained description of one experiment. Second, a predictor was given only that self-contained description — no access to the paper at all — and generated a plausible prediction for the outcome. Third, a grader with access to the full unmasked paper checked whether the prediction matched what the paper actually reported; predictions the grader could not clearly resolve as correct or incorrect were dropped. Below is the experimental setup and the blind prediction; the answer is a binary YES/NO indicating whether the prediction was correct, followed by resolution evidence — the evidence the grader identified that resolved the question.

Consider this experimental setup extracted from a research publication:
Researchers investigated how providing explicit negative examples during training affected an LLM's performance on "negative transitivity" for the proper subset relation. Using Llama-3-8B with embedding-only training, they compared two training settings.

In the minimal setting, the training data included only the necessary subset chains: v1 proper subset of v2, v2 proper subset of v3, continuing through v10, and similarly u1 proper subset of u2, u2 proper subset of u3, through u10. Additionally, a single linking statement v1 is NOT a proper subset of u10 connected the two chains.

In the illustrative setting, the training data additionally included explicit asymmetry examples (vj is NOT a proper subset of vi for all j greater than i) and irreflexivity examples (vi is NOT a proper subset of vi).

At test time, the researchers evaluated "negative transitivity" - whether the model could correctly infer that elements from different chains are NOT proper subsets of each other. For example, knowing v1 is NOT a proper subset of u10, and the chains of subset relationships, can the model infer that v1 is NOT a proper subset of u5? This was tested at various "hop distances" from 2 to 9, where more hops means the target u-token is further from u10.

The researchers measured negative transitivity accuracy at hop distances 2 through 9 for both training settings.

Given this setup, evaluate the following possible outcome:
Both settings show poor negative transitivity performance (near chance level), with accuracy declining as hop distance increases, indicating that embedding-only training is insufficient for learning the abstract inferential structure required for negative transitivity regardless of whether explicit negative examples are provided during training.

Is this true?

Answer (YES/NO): NO